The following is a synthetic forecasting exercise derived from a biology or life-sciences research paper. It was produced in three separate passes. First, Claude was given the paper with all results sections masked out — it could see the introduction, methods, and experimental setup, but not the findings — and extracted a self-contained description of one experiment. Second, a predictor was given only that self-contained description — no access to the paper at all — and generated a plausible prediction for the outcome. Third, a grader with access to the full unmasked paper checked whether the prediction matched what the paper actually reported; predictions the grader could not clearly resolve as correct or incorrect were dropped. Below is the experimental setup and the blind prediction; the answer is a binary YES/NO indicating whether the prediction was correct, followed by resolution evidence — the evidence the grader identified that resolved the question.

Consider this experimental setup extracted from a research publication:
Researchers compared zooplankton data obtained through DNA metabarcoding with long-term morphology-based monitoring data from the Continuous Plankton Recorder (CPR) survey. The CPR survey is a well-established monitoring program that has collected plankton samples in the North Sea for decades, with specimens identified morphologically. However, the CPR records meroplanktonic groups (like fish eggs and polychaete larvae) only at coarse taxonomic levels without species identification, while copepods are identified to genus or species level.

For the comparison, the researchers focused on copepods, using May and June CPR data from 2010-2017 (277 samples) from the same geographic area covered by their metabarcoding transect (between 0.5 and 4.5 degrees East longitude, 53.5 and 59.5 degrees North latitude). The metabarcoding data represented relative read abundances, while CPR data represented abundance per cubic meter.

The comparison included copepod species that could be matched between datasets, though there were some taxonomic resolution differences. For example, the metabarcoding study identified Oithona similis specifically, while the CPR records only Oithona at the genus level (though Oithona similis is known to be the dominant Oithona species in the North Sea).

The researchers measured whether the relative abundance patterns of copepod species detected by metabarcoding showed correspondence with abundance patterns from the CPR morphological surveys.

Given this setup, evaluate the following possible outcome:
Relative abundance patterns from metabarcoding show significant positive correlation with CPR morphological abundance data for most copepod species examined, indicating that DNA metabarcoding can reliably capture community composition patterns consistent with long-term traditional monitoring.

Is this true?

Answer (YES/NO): YES